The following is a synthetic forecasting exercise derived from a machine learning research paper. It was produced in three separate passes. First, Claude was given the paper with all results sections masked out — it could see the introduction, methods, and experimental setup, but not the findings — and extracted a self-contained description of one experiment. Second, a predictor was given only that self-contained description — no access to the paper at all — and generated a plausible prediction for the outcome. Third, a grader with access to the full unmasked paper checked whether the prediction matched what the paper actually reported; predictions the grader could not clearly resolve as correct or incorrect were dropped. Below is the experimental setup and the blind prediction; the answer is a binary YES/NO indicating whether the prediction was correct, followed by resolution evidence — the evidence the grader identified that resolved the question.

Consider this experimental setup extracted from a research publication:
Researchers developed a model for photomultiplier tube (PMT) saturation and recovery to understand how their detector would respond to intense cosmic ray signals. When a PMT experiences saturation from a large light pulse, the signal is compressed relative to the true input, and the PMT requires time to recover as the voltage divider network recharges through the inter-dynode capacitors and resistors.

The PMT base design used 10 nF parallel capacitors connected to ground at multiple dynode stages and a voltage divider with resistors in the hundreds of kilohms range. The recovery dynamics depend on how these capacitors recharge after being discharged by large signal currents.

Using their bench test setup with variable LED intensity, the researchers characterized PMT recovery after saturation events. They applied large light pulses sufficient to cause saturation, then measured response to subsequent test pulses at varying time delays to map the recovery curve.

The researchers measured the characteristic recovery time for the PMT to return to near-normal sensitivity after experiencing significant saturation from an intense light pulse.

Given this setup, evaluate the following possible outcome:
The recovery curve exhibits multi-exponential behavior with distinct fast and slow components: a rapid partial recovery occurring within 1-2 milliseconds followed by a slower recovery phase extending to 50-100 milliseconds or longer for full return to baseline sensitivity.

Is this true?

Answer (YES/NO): NO